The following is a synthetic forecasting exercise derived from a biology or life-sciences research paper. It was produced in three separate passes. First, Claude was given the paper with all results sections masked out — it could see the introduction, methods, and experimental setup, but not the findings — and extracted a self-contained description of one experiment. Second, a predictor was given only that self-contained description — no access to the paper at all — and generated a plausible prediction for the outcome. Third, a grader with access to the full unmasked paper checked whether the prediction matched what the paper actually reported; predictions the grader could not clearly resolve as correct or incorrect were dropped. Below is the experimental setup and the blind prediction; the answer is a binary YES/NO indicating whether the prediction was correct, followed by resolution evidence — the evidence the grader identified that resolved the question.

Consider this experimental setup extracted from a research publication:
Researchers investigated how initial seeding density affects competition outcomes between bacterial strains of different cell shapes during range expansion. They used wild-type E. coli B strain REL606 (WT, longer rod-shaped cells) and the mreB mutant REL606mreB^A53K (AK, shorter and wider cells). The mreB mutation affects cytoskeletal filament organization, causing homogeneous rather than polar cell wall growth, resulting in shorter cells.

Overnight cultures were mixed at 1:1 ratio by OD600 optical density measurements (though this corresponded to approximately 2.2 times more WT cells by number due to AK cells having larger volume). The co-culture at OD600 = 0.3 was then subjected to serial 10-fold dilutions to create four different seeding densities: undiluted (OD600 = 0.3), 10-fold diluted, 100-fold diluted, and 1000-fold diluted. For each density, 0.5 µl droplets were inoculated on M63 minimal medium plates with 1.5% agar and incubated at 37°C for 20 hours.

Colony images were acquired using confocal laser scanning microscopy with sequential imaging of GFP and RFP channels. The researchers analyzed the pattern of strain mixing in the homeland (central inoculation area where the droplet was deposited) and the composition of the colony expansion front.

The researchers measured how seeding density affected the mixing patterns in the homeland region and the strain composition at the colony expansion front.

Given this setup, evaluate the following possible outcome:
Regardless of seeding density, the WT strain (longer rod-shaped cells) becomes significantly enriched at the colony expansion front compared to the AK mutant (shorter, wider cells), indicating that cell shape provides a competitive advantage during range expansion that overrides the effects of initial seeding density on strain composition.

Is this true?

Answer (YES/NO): YES